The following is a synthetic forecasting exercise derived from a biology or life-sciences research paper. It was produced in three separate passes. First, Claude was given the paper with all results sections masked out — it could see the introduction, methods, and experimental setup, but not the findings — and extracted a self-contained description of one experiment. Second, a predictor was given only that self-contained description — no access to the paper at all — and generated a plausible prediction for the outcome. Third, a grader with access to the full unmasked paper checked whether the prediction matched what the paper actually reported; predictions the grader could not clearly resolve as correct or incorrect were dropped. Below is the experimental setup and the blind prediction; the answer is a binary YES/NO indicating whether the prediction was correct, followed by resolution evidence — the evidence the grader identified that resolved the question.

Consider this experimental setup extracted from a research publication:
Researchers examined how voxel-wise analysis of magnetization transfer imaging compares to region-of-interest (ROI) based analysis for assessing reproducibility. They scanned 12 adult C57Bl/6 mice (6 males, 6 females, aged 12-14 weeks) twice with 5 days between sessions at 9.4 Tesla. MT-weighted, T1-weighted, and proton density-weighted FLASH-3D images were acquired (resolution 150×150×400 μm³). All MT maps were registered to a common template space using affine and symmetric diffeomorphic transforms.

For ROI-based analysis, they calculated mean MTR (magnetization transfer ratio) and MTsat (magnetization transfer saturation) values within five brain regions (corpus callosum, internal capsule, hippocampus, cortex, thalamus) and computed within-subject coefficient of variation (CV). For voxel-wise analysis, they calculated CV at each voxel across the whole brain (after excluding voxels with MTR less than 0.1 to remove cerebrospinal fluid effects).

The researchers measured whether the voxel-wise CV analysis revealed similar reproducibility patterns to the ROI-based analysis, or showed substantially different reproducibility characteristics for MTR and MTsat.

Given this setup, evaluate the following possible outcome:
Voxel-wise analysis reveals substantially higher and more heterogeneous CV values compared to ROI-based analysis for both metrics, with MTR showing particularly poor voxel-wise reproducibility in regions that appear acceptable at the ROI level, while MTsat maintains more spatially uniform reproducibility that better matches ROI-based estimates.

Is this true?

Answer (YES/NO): NO